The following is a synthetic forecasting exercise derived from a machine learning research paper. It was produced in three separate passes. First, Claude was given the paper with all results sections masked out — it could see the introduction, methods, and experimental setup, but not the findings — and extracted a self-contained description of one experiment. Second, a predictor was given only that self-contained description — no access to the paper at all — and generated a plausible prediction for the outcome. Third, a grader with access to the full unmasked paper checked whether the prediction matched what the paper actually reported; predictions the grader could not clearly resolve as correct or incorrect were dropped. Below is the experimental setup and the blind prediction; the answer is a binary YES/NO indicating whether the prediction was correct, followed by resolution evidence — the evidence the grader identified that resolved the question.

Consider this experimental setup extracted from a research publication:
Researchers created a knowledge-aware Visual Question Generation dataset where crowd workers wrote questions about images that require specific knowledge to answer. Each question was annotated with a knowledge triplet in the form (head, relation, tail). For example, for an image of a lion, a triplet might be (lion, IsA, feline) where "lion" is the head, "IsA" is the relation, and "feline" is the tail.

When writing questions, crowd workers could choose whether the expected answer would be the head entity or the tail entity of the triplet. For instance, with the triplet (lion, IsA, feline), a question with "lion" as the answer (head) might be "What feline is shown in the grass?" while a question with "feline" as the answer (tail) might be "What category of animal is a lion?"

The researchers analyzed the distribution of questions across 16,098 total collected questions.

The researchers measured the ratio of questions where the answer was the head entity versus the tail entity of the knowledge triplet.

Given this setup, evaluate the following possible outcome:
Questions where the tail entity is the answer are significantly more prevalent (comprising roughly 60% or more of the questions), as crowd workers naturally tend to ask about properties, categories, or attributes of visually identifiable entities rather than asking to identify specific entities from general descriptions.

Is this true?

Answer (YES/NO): NO